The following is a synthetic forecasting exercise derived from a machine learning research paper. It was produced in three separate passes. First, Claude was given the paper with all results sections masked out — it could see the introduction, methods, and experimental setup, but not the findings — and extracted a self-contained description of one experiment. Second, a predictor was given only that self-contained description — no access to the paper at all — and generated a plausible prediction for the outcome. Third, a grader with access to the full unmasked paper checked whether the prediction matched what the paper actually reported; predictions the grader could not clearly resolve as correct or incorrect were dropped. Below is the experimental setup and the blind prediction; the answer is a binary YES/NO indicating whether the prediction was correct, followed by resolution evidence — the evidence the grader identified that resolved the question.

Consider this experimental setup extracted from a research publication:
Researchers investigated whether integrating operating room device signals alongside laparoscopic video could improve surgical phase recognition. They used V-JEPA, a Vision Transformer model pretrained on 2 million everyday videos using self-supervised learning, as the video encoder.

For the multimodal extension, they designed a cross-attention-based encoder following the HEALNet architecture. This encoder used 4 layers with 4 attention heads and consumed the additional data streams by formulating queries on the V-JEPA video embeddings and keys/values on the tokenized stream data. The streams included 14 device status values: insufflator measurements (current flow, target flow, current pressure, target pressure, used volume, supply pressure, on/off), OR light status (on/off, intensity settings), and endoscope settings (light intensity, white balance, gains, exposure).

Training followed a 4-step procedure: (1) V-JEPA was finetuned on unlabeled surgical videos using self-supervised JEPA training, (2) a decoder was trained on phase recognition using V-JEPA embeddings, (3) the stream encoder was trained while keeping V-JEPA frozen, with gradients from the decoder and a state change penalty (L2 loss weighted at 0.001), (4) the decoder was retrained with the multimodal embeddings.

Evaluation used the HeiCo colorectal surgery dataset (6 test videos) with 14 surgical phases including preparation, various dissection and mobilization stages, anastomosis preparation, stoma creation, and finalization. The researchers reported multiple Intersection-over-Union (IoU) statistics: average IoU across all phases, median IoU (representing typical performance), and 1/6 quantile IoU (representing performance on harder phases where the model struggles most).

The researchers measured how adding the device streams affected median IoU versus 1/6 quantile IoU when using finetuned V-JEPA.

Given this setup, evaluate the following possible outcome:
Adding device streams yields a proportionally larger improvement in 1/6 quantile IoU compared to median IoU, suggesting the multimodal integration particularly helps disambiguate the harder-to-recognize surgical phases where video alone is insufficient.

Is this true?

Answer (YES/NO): NO